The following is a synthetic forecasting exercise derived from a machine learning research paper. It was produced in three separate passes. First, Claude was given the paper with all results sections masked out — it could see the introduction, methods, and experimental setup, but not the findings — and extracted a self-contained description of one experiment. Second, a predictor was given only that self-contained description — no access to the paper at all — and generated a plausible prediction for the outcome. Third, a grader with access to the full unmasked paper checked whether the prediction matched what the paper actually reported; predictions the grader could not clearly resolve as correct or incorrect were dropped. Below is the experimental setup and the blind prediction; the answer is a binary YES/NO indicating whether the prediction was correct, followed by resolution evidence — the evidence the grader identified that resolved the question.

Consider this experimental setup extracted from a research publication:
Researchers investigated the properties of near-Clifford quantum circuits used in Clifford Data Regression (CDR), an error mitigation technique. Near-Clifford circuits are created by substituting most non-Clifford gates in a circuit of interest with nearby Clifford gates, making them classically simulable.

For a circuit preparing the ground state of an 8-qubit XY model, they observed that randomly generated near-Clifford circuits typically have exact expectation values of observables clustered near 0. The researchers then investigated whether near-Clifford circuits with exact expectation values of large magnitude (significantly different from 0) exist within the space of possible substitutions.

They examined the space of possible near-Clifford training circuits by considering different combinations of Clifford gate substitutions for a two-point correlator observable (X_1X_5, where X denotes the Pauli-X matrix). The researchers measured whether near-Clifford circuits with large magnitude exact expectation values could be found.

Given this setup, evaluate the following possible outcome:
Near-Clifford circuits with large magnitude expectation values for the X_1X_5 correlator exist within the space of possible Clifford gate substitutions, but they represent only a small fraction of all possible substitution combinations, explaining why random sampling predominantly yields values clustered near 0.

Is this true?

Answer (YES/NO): YES